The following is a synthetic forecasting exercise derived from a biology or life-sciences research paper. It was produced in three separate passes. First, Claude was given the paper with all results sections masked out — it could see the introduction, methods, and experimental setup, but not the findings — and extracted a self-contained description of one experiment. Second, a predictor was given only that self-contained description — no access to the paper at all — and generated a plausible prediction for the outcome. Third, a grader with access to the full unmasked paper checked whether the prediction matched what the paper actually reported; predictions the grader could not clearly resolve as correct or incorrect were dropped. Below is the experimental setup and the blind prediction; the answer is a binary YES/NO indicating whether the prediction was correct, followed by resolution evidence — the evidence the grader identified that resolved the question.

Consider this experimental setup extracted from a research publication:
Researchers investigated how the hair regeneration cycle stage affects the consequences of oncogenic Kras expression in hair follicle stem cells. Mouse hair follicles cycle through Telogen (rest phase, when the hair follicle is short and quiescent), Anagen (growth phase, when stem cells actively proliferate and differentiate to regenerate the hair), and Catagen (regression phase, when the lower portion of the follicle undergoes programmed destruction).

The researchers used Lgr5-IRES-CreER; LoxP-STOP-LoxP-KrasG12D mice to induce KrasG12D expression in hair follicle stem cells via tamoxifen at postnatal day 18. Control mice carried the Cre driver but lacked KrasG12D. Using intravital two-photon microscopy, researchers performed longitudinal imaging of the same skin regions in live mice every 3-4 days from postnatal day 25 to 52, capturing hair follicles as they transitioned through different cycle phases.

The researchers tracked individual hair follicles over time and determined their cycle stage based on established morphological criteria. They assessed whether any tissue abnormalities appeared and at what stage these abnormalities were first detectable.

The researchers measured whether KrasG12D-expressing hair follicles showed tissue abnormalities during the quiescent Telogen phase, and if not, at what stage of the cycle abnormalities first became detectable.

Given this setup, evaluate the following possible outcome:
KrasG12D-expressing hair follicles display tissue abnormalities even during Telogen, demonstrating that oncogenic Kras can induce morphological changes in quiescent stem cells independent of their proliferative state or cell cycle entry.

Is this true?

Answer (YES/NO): NO